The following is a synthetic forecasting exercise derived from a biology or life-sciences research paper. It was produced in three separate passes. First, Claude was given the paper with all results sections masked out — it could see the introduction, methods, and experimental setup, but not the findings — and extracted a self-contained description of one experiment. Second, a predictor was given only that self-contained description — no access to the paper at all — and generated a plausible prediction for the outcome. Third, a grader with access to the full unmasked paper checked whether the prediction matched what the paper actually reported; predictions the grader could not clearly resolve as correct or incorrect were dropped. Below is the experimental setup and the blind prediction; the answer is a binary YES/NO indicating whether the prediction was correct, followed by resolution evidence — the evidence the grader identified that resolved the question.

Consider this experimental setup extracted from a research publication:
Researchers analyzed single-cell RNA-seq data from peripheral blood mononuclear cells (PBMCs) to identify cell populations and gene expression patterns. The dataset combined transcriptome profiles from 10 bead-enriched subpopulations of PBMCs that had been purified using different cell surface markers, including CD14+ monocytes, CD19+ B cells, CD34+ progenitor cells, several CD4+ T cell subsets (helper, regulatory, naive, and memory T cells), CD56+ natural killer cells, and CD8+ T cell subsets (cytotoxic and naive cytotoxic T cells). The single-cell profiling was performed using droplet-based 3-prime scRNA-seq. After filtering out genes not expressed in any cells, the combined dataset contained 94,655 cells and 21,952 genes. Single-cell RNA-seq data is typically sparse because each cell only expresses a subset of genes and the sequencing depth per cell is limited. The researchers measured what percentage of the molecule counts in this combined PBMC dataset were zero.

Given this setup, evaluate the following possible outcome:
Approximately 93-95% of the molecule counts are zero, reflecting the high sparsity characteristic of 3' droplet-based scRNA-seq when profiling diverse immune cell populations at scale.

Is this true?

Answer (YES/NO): NO